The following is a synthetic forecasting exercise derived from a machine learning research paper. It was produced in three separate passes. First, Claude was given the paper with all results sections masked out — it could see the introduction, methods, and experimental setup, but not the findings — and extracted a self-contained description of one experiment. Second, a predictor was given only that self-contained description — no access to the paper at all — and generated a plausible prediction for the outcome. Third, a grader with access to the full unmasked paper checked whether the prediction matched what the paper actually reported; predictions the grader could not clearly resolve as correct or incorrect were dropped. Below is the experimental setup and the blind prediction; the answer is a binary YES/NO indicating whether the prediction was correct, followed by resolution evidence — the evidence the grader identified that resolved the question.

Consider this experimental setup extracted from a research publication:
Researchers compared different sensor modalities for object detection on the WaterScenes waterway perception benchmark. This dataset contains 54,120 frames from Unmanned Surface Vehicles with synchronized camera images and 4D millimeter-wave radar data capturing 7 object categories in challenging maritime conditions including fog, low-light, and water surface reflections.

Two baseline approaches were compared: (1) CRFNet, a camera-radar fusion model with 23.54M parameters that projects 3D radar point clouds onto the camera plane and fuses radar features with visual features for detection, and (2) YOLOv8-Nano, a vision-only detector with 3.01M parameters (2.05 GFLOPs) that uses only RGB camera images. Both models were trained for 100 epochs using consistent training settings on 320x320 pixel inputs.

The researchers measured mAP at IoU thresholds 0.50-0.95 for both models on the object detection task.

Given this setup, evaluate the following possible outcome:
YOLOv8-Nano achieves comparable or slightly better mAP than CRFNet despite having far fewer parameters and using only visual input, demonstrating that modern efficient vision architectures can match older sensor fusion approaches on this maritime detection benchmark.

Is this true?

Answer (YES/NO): YES